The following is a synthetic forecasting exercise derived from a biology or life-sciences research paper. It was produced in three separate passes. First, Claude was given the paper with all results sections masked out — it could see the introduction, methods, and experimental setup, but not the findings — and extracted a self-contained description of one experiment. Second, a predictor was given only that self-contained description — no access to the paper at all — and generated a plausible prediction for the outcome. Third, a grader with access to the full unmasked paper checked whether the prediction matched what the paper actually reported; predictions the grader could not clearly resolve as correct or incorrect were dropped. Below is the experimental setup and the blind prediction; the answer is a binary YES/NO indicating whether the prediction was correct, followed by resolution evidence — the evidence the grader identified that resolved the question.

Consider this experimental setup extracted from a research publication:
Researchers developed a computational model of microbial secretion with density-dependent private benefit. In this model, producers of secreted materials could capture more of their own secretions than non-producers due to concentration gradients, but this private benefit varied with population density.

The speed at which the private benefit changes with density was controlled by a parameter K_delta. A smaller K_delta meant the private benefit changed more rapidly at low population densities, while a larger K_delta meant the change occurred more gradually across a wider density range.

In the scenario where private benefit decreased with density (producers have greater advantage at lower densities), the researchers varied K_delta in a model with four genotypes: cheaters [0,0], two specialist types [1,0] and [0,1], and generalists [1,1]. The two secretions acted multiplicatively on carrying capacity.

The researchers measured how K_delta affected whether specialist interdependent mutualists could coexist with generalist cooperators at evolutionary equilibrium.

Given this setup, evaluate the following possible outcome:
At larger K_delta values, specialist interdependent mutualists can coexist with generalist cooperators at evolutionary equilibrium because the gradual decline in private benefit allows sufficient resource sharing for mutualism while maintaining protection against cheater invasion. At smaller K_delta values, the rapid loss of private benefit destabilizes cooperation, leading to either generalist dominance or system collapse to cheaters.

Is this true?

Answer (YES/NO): NO